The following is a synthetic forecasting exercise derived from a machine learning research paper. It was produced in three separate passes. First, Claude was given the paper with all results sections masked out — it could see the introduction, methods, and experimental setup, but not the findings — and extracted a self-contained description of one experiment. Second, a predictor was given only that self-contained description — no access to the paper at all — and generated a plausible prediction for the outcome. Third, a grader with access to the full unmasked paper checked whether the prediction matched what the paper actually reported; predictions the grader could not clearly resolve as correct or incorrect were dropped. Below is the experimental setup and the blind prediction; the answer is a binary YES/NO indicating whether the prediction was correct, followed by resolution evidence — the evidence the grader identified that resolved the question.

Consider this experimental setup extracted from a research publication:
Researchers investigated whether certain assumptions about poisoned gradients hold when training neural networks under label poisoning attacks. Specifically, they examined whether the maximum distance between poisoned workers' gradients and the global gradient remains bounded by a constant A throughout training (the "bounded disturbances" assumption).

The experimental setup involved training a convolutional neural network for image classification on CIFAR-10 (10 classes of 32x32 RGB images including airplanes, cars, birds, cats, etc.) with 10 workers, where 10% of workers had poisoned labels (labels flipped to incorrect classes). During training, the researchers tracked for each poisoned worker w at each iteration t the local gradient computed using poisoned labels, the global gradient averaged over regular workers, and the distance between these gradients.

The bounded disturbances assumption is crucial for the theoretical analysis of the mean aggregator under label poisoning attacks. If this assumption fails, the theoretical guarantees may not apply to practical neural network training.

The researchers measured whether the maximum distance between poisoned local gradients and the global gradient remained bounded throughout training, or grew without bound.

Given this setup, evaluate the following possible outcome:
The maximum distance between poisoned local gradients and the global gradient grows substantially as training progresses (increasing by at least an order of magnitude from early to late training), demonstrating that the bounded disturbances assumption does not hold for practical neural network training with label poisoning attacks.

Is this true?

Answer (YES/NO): NO